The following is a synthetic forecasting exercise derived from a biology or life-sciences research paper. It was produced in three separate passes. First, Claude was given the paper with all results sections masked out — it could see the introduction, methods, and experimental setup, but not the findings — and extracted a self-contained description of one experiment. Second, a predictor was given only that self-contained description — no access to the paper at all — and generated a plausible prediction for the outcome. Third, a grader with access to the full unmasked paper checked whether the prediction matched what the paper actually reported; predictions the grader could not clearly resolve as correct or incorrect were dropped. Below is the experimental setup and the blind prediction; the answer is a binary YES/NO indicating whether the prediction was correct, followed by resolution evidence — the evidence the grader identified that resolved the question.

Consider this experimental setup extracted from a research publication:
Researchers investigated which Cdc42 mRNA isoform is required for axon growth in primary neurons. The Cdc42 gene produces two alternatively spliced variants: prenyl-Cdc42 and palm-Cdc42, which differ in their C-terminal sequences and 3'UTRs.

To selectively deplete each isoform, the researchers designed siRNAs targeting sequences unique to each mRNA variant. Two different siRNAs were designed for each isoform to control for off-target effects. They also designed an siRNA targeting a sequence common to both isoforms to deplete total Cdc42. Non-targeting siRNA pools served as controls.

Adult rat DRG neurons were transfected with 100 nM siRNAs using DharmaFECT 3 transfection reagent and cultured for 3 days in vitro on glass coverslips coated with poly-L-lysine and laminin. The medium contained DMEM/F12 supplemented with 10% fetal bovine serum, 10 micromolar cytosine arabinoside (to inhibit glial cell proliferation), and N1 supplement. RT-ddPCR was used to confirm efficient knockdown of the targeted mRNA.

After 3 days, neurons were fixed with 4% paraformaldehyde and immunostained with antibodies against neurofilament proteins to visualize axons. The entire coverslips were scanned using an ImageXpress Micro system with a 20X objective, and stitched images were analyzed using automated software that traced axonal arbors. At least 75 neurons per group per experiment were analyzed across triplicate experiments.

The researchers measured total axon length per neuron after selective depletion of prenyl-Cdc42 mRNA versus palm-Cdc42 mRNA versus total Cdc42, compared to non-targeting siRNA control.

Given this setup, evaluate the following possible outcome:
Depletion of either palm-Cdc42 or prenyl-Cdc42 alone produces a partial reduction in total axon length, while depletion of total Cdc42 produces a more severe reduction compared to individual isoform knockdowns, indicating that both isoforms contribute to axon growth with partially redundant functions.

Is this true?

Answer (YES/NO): NO